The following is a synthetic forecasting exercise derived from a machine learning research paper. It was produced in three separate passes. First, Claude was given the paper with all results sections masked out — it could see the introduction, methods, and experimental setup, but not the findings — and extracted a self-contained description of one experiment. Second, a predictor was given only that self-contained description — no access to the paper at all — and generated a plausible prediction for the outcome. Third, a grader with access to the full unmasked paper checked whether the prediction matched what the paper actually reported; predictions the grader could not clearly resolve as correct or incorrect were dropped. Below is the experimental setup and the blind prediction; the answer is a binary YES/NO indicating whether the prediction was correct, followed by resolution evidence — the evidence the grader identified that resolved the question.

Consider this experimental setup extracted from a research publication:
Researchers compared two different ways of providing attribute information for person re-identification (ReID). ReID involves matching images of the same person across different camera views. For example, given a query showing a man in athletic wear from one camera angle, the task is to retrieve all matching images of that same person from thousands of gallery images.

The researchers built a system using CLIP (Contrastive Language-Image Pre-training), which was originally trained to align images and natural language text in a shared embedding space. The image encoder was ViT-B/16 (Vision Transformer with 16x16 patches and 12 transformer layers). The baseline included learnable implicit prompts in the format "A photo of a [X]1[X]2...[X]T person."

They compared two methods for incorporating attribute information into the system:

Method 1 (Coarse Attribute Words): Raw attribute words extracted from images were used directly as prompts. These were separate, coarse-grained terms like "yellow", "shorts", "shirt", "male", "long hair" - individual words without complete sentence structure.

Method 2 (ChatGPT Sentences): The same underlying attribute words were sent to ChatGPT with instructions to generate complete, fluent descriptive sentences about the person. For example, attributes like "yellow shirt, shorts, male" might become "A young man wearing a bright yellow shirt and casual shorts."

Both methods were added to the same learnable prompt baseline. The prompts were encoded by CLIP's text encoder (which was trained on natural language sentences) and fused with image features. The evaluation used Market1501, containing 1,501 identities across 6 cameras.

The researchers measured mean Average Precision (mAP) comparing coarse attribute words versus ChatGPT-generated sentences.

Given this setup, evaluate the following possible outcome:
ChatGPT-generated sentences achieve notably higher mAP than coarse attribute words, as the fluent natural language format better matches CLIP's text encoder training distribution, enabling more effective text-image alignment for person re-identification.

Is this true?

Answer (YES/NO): NO